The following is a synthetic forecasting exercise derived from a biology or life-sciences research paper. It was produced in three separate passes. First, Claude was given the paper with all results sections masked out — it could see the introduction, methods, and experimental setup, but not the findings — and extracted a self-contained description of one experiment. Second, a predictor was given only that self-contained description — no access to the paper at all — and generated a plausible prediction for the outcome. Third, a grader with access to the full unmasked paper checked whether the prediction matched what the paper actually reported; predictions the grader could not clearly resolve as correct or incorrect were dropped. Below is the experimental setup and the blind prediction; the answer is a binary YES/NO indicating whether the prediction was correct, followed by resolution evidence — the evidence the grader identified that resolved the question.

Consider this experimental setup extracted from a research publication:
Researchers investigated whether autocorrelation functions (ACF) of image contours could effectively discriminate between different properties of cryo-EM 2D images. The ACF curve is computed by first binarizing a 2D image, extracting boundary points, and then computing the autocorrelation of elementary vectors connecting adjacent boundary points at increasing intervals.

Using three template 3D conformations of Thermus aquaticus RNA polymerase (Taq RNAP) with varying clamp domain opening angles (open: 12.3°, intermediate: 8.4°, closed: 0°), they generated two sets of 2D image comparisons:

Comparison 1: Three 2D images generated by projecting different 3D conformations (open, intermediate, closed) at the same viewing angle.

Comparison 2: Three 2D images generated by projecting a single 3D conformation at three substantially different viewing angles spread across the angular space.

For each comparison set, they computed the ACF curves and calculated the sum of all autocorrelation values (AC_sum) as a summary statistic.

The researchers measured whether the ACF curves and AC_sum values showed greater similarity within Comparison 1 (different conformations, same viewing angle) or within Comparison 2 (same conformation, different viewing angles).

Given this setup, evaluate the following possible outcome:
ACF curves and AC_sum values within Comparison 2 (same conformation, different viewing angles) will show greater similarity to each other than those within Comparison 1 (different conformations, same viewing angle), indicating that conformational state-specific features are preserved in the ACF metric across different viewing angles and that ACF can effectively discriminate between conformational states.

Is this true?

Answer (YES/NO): NO